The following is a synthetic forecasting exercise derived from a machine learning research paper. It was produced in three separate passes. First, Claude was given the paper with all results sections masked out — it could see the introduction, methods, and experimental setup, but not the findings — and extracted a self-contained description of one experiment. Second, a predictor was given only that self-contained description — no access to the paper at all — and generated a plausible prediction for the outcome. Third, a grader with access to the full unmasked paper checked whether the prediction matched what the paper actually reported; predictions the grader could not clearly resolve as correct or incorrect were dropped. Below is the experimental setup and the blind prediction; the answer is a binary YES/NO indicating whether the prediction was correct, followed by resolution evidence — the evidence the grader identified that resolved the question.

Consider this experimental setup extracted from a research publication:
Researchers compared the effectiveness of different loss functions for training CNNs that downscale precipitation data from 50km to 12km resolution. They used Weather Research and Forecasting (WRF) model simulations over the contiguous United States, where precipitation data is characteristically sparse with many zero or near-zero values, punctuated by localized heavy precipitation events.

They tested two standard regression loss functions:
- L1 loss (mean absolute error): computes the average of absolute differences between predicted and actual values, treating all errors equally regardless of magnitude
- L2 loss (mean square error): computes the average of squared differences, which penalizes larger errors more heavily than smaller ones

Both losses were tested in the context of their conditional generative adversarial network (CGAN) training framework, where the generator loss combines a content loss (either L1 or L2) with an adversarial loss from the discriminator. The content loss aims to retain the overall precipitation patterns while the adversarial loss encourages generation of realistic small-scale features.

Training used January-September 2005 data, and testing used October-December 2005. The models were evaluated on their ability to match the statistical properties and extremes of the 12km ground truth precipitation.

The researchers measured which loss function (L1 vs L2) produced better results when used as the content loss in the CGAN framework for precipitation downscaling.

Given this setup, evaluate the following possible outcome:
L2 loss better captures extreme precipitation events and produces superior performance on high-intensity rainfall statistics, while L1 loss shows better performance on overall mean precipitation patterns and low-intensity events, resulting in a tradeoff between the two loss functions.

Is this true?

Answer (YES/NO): NO